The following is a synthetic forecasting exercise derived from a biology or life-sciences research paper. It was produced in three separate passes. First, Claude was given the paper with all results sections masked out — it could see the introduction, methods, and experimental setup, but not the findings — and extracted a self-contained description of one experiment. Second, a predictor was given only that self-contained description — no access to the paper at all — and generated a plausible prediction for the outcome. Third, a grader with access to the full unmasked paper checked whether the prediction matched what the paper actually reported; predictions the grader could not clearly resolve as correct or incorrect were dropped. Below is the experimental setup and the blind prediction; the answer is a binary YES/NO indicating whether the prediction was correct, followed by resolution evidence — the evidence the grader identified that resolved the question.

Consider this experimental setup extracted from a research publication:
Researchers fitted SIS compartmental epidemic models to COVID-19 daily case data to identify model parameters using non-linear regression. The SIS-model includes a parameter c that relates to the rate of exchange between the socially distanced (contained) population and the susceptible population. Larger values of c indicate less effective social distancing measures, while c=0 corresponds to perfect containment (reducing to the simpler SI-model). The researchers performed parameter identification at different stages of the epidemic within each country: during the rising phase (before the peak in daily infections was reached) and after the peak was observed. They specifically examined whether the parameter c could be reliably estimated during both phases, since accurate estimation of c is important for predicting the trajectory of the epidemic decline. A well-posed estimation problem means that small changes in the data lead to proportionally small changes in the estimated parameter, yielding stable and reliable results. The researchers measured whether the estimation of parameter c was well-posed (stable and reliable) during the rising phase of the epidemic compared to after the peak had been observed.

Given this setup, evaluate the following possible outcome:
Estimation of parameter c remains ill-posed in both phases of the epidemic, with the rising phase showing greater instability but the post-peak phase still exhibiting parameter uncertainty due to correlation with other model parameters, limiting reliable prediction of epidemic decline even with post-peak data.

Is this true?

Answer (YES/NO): NO